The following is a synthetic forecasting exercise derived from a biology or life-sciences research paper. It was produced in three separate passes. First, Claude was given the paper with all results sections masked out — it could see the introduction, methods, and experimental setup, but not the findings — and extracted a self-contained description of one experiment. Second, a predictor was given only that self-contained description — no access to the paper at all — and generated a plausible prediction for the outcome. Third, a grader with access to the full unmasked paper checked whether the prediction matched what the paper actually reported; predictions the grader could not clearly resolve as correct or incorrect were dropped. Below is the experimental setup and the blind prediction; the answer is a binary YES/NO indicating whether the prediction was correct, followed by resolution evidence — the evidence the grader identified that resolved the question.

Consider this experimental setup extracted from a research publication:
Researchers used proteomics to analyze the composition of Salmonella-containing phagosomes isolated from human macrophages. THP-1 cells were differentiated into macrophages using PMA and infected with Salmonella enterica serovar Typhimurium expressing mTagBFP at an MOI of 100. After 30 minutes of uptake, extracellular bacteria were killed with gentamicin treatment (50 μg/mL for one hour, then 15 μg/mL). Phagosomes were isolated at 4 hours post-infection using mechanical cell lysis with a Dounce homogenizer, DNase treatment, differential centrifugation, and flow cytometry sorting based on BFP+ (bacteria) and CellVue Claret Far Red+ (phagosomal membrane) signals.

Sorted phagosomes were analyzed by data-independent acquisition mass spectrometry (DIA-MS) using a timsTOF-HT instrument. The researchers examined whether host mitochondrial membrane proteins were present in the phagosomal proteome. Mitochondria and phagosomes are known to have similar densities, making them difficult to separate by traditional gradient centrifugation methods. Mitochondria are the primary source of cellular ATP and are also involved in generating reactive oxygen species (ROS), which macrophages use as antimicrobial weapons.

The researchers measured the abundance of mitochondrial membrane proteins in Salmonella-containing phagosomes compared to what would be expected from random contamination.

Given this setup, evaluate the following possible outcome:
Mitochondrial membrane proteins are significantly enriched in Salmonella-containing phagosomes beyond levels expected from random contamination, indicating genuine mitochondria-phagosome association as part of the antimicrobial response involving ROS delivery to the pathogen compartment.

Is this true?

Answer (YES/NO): YES